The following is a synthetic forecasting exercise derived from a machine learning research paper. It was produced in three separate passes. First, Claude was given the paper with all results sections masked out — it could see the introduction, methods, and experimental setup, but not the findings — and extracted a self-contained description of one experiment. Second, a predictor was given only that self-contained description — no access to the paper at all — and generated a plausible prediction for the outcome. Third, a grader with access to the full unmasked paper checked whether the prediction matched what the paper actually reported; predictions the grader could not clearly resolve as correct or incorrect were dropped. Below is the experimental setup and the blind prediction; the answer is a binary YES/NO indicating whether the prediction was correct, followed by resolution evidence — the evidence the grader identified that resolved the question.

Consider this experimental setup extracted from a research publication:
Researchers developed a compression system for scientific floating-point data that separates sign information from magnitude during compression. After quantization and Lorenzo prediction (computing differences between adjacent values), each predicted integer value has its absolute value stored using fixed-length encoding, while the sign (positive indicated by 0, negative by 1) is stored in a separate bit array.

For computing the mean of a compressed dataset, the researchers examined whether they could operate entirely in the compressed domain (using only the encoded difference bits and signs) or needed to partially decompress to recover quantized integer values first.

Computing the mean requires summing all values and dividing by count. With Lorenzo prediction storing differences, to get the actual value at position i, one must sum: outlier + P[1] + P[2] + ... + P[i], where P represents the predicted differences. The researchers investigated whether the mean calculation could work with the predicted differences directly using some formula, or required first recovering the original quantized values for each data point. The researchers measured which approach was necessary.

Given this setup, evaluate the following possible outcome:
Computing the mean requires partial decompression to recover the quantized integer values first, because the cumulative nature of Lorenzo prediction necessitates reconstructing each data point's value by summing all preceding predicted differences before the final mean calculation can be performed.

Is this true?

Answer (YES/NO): YES